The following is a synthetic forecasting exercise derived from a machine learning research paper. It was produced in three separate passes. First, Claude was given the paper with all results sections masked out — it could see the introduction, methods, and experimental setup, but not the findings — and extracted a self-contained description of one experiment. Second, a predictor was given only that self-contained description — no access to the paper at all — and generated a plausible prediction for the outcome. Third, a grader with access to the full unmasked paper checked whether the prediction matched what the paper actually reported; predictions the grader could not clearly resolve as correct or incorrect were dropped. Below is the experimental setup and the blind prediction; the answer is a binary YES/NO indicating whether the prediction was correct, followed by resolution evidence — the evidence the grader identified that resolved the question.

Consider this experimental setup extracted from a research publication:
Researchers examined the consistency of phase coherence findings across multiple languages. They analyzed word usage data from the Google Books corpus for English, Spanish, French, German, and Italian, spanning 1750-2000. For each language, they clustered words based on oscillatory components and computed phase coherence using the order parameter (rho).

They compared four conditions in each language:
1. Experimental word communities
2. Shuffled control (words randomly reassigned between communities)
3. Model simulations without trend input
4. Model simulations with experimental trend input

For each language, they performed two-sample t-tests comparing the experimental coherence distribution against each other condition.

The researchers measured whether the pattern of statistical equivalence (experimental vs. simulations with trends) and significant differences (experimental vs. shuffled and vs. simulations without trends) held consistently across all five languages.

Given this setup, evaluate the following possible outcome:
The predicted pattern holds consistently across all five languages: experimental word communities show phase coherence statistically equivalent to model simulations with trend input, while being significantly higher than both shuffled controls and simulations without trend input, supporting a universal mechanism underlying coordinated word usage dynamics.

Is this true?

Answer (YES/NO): YES